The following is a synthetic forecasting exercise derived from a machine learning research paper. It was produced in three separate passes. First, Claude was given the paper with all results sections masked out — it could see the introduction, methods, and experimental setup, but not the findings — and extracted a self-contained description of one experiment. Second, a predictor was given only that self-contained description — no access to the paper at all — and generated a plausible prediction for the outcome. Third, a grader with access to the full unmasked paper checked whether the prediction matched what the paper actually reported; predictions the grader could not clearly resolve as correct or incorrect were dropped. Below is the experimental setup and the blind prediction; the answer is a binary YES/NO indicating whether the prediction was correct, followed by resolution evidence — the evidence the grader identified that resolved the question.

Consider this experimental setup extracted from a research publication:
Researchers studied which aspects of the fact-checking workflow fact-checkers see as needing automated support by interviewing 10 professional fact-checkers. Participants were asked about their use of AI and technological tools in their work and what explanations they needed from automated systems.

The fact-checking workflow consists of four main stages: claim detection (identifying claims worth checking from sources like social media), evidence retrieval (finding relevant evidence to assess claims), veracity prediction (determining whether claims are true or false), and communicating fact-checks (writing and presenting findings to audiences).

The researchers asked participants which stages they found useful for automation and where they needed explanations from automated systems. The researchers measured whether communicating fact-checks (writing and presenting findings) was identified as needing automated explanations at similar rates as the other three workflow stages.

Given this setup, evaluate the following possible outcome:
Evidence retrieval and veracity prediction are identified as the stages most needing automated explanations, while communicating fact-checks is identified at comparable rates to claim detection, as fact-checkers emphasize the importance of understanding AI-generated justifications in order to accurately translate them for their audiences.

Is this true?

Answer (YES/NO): NO